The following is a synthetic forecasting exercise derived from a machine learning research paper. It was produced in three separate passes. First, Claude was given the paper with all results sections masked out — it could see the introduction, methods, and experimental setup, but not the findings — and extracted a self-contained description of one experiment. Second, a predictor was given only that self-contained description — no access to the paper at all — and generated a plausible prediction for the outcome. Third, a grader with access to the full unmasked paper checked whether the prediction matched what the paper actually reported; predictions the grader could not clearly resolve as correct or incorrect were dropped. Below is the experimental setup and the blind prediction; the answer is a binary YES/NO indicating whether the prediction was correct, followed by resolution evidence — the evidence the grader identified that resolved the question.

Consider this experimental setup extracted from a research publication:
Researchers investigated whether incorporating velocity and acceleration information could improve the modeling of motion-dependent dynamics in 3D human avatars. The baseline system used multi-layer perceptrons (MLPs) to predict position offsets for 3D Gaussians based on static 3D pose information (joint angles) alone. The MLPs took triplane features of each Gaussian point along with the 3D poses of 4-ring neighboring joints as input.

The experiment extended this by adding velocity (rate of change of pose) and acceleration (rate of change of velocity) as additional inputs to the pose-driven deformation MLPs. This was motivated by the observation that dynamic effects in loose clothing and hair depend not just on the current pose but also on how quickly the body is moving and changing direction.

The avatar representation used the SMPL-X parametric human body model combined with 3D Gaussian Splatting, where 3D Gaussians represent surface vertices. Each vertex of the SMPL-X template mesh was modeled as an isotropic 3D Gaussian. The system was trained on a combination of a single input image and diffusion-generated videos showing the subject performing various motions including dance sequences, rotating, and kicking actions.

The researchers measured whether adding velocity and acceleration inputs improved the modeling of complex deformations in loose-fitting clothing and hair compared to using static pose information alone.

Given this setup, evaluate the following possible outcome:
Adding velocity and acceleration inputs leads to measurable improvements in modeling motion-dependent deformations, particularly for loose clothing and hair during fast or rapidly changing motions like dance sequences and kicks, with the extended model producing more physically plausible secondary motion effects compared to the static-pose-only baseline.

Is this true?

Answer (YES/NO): NO